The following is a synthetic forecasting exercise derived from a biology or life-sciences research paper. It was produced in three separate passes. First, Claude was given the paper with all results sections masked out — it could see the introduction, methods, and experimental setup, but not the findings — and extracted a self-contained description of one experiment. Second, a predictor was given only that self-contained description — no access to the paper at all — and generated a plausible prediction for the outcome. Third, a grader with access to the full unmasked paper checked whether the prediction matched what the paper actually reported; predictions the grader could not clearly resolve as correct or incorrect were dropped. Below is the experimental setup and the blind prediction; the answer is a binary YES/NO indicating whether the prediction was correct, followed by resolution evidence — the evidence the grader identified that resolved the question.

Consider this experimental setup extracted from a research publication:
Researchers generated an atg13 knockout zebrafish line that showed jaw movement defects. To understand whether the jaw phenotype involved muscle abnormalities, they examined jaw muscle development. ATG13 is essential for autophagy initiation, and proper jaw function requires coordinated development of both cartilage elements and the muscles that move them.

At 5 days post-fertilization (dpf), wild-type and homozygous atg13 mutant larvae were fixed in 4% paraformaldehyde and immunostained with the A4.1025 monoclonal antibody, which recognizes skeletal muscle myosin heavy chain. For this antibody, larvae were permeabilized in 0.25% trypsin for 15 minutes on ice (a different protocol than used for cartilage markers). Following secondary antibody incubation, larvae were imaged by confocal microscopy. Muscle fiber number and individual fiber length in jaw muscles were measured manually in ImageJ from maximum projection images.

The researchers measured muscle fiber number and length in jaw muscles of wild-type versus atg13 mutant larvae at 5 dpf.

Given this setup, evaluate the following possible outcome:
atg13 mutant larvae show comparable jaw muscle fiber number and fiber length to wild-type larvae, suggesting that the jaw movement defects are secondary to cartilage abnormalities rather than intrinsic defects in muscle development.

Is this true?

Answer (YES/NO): YES